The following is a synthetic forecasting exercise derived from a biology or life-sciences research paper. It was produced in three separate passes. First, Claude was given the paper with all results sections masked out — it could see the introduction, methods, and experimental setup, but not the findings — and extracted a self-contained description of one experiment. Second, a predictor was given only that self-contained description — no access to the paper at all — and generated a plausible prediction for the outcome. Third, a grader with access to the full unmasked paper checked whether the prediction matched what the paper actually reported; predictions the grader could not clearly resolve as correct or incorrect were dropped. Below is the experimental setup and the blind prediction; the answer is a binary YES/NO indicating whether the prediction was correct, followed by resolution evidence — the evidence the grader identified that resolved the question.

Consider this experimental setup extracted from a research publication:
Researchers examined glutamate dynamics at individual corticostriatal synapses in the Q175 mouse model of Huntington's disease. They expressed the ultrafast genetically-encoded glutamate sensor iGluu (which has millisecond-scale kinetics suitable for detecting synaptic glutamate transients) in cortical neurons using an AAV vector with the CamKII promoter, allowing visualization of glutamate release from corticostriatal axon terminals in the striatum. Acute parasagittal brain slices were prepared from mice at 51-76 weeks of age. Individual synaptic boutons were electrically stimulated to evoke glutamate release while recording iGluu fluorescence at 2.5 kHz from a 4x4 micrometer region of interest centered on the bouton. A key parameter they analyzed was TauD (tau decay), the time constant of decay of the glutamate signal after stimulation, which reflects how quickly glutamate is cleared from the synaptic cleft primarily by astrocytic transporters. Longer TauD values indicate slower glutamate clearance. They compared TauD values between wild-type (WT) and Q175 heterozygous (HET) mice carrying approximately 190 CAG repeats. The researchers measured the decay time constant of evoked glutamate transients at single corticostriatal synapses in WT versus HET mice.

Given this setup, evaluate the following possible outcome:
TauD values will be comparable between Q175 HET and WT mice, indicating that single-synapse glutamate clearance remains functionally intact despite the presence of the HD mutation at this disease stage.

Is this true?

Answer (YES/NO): NO